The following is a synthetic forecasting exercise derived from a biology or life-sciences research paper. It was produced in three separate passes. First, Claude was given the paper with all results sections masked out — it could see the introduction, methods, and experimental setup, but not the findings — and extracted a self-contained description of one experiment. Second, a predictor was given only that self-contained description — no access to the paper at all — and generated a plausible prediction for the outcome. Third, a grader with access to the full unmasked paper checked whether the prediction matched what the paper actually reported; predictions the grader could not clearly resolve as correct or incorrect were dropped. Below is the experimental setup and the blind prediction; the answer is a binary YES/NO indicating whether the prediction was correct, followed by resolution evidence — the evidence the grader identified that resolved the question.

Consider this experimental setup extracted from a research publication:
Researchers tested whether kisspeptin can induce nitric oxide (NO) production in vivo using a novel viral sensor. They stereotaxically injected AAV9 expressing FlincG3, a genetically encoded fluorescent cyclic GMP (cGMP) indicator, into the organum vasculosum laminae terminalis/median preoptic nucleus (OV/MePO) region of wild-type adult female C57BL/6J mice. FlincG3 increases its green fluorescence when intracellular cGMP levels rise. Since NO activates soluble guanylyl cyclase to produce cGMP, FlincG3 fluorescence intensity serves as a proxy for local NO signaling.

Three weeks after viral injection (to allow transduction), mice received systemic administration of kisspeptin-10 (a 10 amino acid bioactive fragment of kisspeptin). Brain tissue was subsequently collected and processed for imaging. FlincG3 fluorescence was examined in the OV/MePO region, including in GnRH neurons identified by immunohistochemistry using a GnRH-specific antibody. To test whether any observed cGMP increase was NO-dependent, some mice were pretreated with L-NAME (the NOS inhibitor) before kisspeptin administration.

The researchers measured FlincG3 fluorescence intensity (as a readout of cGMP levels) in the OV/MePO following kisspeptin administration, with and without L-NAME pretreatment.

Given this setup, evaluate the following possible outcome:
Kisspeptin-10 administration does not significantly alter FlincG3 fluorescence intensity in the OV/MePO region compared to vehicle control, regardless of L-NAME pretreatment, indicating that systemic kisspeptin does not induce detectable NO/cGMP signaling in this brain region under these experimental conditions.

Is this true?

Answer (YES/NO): NO